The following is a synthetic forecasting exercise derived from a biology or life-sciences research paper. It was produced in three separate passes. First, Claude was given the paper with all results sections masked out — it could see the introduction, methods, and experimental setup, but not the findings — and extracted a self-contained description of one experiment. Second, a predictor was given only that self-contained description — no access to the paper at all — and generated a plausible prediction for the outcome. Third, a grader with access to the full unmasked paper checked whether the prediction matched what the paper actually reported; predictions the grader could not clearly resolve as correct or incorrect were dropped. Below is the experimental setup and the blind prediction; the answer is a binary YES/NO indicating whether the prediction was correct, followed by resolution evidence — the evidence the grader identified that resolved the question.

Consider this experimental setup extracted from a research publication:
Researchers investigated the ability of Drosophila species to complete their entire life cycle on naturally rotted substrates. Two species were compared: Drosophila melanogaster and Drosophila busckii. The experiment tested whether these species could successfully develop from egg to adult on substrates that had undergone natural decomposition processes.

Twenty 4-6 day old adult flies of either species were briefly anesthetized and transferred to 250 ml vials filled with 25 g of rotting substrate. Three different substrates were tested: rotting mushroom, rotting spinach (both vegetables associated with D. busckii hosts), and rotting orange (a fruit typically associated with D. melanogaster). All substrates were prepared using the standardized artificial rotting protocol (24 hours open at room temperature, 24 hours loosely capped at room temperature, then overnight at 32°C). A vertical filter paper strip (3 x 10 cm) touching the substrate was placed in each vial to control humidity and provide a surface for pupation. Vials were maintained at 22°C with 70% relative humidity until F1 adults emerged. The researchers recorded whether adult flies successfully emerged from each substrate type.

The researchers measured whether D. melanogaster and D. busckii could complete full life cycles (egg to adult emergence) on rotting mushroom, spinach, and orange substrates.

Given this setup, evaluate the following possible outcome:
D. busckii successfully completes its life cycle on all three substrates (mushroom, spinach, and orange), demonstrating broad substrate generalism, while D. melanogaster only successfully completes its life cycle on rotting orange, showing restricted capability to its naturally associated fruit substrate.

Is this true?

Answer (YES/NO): NO